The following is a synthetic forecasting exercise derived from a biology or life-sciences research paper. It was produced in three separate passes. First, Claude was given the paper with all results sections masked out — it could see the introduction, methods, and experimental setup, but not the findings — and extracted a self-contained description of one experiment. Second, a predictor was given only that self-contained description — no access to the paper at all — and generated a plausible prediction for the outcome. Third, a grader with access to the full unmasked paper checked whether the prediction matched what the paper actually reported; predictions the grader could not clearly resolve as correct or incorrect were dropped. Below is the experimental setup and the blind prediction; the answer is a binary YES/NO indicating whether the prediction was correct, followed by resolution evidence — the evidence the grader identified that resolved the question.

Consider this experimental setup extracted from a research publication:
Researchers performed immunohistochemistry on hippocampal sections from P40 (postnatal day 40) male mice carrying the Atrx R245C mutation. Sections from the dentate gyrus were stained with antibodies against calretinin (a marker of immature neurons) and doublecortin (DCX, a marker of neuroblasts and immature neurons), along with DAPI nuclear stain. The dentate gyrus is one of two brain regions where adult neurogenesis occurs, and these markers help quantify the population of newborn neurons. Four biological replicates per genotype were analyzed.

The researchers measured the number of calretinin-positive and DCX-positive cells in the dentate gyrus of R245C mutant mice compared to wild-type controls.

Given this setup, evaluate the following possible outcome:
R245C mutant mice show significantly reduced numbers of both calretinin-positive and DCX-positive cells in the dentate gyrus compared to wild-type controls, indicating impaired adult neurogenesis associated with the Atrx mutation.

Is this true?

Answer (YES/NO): NO